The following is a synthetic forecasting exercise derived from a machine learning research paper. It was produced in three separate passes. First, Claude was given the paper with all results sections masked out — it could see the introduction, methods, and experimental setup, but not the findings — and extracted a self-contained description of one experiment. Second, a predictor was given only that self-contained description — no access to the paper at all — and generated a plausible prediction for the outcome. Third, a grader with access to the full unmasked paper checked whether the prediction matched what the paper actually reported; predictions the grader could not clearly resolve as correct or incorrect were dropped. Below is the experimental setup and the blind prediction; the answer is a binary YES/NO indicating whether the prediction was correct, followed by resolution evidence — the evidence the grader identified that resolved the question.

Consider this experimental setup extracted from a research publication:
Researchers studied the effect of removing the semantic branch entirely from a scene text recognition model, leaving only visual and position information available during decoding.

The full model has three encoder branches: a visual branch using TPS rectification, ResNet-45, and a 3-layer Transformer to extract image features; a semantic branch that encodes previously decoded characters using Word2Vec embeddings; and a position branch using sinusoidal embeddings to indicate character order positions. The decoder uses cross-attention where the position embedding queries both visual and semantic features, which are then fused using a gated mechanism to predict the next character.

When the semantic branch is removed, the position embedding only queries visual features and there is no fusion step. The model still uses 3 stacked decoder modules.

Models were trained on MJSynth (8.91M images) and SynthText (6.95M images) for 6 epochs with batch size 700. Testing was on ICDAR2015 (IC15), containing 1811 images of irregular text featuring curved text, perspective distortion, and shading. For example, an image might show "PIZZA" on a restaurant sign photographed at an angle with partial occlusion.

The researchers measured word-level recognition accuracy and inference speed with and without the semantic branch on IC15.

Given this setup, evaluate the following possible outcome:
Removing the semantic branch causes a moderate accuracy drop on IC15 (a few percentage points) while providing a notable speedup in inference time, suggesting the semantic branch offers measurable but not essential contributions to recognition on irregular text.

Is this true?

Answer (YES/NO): NO